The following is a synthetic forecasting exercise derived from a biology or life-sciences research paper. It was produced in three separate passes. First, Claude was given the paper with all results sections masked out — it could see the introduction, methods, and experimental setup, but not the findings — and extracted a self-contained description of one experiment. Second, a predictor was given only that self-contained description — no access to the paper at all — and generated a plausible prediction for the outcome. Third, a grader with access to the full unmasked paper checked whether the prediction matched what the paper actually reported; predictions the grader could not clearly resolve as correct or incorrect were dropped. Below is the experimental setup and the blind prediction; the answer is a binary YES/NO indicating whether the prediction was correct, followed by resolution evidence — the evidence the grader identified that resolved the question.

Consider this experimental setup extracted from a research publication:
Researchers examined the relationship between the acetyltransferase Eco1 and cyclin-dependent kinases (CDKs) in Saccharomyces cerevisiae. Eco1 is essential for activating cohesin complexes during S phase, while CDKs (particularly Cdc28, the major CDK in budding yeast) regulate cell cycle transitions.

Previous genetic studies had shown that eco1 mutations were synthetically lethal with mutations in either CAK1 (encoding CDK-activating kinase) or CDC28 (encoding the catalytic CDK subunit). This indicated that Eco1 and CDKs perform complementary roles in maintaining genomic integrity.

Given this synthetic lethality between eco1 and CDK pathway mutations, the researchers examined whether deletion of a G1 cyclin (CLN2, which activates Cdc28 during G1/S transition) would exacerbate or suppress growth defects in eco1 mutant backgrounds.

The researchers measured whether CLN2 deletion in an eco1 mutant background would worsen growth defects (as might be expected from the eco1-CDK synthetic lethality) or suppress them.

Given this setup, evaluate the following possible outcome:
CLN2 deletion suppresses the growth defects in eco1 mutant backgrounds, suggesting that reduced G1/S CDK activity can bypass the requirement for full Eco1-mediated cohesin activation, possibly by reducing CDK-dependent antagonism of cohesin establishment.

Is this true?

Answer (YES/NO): YES